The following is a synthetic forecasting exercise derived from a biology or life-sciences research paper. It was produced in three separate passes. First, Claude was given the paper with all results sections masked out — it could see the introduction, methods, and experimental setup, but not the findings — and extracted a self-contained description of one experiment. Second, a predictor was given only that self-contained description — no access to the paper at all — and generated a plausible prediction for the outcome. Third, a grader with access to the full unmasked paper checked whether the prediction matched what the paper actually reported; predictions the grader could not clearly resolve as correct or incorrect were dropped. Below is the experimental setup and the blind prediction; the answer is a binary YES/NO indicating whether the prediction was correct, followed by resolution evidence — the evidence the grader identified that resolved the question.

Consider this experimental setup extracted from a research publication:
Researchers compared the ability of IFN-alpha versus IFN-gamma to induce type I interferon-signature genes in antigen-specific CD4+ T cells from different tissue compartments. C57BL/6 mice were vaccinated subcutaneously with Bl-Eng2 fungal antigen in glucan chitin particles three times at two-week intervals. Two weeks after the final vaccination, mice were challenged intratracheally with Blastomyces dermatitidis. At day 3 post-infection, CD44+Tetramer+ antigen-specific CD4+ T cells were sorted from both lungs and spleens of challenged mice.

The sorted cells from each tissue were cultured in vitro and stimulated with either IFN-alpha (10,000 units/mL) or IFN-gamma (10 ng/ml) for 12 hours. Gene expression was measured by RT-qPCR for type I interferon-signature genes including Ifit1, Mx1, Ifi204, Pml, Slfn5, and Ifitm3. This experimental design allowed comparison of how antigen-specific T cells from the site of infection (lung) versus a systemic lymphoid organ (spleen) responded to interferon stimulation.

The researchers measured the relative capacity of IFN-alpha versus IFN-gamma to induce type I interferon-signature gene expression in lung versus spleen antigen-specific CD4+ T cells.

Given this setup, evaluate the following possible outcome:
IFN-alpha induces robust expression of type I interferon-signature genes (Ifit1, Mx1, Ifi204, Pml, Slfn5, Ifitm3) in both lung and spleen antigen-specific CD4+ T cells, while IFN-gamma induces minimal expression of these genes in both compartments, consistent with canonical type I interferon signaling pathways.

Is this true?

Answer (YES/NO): YES